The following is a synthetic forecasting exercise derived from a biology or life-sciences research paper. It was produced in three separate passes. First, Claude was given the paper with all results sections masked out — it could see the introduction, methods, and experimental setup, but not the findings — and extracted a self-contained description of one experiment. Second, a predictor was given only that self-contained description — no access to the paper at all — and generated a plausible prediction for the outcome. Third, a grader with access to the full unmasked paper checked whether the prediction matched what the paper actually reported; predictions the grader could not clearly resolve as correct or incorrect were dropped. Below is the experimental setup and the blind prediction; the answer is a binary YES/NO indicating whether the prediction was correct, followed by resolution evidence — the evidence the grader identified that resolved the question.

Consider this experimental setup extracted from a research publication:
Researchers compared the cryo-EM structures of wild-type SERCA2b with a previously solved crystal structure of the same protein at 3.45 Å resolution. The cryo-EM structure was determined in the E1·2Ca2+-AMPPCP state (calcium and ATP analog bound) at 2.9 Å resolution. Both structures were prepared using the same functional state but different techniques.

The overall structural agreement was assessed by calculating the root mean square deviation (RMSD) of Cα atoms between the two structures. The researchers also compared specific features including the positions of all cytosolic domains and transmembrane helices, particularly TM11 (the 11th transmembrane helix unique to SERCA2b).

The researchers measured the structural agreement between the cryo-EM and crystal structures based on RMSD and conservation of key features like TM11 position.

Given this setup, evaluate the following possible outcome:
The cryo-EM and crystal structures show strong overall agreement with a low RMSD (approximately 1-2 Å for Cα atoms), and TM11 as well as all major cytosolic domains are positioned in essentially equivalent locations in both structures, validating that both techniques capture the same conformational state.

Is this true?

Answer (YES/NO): YES